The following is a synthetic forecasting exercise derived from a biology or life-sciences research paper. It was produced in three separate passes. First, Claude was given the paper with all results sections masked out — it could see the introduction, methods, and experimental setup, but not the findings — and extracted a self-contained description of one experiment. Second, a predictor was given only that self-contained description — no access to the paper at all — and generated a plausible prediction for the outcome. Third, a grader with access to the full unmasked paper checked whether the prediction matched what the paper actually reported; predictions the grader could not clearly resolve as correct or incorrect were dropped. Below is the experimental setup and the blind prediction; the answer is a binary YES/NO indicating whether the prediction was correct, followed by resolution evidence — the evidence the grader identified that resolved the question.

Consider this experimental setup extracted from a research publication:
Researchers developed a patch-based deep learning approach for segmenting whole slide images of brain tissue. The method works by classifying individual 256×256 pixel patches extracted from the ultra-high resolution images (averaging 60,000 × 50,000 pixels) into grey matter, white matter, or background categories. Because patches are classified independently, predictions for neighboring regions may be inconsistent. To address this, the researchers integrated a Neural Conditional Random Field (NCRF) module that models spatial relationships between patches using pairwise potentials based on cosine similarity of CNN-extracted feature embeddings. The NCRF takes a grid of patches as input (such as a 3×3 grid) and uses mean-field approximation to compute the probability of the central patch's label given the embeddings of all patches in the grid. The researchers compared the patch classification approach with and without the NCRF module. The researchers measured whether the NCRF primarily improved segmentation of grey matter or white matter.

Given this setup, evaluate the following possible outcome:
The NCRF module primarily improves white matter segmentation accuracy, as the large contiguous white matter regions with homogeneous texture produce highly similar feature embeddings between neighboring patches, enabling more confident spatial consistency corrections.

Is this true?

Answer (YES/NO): YES